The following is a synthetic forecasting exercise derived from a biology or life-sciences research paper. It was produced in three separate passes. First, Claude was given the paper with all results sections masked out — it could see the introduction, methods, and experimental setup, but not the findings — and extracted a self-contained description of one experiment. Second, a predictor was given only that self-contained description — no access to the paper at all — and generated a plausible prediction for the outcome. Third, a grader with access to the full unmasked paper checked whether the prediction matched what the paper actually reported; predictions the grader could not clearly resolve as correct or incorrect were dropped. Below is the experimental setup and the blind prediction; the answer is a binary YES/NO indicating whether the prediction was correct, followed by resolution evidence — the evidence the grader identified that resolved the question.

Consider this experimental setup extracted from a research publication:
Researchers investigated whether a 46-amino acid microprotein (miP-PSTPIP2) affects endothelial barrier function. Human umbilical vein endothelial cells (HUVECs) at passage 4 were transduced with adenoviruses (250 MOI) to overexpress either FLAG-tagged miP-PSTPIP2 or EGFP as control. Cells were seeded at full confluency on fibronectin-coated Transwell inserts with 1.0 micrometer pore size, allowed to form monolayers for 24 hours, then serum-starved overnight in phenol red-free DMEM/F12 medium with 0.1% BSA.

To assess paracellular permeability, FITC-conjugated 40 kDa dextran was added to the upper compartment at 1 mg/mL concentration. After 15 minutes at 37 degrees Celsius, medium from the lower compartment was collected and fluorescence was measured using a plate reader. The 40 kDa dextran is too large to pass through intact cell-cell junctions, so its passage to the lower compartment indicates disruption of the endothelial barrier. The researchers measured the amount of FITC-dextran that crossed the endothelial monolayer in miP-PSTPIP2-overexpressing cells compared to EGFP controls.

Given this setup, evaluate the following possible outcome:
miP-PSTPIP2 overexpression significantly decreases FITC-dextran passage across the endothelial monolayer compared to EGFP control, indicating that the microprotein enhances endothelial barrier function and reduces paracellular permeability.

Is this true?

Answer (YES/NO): NO